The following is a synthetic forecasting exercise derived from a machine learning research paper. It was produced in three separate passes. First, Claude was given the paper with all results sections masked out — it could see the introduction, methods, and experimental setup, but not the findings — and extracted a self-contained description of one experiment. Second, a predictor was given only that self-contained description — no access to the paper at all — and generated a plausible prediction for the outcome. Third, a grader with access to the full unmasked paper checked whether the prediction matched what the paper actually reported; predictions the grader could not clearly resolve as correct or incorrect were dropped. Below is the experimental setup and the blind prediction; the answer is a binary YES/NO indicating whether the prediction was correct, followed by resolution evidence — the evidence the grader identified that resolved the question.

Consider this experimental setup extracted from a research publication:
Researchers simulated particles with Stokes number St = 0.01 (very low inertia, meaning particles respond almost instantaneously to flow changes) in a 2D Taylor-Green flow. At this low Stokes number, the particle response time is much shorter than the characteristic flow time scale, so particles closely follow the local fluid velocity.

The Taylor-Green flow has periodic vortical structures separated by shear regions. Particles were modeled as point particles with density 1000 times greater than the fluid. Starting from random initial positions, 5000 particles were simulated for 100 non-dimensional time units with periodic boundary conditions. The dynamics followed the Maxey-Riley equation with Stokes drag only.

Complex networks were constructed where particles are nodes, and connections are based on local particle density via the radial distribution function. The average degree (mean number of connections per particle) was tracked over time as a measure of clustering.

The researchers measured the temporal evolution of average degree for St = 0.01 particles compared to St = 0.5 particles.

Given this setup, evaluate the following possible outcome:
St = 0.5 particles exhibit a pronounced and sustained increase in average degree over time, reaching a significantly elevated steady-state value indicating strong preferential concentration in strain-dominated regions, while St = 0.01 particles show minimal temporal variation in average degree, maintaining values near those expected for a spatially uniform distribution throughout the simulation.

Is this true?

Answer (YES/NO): NO